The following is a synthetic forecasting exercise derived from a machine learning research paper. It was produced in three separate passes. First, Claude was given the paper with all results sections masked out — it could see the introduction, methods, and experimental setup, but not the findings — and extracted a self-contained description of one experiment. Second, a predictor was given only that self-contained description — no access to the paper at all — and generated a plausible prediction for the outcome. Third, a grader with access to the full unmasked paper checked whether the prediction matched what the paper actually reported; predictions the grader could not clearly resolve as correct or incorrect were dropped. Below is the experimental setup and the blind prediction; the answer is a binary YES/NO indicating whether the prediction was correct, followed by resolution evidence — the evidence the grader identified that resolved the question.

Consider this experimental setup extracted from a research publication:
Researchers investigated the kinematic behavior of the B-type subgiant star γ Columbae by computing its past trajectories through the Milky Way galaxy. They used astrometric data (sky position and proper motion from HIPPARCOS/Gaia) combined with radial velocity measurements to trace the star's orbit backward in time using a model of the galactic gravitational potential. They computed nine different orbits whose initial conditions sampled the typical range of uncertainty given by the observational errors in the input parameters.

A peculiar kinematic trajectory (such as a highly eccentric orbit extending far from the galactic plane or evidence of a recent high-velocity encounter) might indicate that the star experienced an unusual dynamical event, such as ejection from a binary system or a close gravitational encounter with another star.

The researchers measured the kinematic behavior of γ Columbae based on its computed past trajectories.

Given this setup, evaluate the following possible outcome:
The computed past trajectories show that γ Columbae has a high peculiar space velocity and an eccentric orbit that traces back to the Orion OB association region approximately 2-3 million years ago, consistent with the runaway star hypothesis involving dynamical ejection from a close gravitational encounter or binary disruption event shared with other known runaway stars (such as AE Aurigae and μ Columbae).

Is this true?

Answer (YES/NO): NO